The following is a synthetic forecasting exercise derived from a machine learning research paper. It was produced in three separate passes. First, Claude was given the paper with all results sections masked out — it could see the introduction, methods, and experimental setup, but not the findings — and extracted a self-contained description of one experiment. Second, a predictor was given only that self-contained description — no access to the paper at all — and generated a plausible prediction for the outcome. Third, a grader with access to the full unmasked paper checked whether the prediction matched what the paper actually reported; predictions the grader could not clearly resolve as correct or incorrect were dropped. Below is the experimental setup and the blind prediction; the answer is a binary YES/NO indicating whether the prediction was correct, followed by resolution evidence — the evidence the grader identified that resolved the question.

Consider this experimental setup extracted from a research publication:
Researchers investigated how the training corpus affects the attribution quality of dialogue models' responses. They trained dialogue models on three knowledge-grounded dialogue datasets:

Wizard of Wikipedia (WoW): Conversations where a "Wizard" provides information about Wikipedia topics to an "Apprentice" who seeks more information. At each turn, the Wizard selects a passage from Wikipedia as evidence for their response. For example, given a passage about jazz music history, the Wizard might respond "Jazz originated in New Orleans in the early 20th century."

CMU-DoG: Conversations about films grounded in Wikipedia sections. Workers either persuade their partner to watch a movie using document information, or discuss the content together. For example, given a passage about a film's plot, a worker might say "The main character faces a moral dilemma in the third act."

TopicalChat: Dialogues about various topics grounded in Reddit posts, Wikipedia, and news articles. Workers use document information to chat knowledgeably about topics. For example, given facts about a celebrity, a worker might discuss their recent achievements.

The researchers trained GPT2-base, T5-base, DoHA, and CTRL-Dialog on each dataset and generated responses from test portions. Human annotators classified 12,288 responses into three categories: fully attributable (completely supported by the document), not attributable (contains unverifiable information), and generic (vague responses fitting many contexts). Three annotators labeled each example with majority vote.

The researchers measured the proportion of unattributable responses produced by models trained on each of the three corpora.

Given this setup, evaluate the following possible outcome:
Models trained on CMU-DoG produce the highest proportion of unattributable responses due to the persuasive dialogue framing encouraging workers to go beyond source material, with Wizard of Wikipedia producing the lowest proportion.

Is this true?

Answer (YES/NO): NO